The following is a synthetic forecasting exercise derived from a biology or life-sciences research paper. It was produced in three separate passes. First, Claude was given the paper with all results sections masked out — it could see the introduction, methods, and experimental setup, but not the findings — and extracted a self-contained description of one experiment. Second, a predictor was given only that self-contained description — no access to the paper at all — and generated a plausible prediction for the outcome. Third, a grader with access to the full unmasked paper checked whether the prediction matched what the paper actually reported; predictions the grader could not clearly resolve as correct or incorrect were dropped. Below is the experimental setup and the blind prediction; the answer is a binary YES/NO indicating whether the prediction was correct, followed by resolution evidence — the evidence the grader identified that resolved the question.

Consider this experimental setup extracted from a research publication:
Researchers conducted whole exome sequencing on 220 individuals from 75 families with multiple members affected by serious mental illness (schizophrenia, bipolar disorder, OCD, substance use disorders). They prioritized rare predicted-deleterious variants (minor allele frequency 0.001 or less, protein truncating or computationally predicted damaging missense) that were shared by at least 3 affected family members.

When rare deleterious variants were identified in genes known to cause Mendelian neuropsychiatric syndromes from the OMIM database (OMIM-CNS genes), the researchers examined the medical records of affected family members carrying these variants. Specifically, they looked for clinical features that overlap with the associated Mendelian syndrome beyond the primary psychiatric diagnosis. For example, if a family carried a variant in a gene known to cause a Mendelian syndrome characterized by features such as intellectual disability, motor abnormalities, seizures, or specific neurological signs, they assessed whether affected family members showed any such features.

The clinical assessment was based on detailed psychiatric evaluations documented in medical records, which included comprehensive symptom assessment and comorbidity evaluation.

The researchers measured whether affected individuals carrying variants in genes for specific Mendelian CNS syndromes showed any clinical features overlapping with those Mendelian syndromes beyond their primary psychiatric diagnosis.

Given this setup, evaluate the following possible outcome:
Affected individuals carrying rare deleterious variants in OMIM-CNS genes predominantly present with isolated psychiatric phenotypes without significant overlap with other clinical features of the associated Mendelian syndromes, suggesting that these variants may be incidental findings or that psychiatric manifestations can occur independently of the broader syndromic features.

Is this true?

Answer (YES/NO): YES